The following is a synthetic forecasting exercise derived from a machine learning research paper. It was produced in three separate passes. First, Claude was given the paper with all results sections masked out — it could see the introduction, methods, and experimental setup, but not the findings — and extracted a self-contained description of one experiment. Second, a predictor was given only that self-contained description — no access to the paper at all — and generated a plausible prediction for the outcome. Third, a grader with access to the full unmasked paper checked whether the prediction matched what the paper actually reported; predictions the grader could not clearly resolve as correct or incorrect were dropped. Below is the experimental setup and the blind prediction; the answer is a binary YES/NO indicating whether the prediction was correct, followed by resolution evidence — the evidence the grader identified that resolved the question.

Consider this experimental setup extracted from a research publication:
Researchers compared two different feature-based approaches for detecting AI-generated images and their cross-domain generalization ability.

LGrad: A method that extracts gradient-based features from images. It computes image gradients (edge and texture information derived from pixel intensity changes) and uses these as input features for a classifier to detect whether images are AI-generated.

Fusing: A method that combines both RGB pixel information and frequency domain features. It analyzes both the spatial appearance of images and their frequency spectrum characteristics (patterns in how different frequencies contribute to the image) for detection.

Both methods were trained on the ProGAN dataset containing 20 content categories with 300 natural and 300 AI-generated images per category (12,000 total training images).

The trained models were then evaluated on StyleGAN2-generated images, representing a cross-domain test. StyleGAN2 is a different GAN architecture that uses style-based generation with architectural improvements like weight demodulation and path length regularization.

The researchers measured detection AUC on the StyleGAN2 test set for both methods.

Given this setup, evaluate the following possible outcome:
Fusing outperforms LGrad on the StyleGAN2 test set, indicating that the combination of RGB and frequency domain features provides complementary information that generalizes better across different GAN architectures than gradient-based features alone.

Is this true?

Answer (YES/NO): NO